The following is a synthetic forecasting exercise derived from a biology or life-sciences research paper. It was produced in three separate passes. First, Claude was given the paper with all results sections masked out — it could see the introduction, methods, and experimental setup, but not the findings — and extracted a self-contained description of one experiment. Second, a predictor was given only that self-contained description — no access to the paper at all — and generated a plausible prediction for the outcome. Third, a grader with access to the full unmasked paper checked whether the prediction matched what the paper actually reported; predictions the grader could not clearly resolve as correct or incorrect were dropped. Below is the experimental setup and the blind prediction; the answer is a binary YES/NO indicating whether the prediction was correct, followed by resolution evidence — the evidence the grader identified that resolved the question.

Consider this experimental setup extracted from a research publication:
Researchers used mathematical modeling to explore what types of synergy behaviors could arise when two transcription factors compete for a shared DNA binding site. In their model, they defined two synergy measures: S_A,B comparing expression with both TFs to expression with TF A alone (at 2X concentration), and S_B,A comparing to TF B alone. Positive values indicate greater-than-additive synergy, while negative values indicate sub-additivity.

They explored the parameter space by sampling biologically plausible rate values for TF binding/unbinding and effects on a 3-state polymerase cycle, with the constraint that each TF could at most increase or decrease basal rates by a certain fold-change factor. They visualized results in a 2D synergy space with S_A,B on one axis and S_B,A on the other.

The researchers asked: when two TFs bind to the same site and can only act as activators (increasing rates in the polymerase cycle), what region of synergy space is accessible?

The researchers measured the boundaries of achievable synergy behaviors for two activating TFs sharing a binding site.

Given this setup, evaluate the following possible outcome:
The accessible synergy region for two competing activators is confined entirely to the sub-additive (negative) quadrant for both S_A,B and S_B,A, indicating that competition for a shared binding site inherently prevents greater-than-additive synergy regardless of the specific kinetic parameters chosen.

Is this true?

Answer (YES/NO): NO